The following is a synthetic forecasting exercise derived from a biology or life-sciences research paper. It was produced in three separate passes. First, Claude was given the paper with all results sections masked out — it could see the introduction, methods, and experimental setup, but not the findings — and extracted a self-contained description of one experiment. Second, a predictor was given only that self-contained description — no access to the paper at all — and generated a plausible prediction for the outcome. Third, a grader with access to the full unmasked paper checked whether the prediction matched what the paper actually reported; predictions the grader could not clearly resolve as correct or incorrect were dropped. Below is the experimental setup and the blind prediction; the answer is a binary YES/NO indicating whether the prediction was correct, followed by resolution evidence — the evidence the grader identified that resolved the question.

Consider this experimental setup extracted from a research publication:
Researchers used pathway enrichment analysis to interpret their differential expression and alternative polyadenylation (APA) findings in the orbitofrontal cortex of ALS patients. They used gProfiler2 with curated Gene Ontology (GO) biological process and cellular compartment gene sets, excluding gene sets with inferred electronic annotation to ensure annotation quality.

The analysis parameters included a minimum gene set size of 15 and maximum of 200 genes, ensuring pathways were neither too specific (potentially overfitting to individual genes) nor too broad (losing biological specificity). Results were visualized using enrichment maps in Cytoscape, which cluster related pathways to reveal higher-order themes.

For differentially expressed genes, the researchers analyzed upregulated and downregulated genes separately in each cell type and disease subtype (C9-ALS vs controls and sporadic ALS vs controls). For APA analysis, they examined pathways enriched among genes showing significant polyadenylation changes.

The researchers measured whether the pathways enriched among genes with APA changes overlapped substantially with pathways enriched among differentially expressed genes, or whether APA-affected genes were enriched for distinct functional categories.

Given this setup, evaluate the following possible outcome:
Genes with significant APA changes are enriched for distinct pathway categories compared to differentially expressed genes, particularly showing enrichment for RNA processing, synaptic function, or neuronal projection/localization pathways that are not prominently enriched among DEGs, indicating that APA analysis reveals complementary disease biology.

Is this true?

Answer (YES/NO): NO